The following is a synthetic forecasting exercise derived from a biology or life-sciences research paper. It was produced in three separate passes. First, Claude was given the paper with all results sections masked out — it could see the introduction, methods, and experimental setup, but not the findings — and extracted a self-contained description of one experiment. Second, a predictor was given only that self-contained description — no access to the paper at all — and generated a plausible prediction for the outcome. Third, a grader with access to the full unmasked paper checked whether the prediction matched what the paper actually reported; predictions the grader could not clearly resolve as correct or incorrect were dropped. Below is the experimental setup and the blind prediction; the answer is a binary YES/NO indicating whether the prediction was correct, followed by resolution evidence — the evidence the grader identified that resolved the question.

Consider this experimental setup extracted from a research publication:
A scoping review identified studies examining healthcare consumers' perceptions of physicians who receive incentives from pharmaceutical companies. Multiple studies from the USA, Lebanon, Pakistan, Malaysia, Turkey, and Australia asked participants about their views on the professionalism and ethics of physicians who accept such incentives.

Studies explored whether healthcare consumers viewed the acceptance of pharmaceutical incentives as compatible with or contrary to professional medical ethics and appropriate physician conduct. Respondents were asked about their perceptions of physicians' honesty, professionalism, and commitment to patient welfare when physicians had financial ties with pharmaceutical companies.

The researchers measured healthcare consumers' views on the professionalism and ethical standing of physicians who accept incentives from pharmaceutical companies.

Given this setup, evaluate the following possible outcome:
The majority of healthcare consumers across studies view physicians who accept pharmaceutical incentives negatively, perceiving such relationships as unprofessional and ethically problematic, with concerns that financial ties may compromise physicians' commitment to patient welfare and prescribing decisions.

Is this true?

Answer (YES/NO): YES